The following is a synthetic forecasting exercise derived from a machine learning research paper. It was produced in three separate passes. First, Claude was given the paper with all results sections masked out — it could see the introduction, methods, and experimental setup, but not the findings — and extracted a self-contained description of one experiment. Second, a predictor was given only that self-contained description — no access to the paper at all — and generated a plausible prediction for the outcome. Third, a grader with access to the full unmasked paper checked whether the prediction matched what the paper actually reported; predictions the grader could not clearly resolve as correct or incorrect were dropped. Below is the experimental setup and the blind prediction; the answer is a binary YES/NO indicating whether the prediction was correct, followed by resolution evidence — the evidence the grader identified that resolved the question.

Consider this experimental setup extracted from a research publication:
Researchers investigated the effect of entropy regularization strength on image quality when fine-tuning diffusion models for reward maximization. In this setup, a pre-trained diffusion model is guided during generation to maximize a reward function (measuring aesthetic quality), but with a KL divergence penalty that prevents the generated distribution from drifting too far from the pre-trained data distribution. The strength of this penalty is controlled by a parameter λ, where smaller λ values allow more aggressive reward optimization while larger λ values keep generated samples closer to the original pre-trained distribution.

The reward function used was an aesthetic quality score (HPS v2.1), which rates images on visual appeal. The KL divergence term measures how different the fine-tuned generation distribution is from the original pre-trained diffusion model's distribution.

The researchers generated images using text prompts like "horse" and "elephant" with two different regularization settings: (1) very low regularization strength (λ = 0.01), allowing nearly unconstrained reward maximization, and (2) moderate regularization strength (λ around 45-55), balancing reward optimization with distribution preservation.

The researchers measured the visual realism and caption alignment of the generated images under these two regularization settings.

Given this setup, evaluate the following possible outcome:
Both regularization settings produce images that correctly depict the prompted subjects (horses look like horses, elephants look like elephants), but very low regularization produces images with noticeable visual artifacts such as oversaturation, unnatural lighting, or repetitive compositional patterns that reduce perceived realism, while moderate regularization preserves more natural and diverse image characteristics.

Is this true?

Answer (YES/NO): NO